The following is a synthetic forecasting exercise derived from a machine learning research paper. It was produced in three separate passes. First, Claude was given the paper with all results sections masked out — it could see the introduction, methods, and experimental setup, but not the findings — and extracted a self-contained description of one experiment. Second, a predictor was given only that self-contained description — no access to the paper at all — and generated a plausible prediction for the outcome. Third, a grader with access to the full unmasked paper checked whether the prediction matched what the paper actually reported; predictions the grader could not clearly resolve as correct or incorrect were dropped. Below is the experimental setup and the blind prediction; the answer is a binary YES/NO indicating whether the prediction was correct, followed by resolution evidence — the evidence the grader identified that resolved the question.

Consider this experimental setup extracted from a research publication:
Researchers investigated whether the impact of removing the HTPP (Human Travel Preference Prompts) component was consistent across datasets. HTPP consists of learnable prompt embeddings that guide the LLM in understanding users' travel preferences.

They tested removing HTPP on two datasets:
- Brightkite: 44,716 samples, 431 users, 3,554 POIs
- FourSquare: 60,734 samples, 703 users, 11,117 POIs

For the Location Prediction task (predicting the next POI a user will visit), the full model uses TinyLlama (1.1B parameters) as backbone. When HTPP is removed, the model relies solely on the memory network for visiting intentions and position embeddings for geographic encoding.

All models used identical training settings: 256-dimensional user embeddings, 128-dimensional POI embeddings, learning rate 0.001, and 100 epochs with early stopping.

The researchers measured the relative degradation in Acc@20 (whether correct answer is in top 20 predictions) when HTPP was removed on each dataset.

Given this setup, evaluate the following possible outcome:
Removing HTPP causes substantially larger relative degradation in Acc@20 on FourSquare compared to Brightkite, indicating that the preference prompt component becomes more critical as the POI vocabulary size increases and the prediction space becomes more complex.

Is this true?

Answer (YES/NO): NO